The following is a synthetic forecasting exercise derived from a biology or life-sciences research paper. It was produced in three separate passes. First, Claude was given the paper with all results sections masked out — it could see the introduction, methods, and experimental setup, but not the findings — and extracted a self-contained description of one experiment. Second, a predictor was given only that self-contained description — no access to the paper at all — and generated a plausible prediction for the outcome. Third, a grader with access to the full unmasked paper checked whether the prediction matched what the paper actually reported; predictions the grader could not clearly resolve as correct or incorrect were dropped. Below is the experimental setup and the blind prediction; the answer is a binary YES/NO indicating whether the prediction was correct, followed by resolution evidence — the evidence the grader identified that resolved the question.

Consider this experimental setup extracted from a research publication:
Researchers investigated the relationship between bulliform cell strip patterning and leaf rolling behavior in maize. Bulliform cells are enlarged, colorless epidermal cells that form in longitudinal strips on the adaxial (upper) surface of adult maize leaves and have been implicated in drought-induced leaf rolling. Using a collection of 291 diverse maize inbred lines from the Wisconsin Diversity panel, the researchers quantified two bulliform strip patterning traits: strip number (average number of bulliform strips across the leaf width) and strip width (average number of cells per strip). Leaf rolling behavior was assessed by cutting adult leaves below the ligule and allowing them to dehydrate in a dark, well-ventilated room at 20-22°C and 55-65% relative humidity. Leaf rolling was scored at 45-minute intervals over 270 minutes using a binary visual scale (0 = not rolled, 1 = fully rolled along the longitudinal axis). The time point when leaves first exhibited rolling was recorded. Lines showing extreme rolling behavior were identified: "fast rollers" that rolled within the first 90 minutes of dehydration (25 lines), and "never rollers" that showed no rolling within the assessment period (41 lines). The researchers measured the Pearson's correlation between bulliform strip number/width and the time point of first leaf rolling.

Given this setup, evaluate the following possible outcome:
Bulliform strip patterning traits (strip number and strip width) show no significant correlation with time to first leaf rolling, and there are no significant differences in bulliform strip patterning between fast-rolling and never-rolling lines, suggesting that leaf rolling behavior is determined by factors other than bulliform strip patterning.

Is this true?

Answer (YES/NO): NO